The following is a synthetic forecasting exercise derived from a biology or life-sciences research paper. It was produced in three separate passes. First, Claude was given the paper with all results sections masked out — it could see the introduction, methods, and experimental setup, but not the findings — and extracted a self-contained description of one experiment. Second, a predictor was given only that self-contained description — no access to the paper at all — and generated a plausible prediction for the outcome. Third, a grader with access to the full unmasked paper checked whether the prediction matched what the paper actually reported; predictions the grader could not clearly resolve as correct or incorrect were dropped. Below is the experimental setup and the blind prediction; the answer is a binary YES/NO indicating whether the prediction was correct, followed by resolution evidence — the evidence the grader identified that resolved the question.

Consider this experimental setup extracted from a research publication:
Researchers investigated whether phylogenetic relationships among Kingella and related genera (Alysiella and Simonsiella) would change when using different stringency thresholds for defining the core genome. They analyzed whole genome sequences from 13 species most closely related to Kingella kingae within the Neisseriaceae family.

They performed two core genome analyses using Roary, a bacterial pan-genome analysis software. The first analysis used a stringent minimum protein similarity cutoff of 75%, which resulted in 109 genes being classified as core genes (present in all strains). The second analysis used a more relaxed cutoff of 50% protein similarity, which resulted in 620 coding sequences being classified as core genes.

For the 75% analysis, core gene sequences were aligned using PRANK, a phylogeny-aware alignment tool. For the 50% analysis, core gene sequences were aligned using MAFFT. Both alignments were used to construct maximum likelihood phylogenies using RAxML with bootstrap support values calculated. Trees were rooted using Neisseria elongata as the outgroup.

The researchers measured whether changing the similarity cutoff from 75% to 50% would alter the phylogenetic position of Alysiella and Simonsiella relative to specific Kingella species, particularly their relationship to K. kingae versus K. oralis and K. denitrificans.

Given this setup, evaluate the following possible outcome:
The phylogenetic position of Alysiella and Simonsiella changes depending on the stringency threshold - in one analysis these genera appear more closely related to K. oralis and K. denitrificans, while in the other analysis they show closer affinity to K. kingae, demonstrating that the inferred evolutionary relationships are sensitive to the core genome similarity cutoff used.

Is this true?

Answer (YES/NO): NO